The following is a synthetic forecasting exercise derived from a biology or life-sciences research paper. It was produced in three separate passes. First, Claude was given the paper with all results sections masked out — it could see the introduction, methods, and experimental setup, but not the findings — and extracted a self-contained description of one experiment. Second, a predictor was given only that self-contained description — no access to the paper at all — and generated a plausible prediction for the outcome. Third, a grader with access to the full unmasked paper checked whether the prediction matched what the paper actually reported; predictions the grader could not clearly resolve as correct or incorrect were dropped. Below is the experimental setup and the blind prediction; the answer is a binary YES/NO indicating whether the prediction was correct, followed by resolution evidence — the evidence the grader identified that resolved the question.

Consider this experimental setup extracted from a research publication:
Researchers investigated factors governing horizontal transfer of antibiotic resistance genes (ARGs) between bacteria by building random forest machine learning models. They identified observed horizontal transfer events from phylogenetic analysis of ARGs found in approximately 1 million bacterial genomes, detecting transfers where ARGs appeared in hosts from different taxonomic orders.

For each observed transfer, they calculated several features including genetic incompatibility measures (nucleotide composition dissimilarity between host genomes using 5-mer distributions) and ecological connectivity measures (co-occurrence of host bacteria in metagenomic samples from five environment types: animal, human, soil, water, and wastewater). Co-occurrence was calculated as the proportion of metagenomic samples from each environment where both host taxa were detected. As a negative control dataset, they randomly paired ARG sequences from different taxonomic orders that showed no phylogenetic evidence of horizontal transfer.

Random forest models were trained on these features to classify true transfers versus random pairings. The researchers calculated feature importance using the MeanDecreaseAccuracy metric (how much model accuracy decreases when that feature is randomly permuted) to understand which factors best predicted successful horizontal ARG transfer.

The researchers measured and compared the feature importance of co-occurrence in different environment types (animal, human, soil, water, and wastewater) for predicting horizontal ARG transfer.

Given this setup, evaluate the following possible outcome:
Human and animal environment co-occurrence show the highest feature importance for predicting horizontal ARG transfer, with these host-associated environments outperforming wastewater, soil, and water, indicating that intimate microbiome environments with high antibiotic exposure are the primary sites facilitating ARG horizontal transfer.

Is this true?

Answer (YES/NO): NO